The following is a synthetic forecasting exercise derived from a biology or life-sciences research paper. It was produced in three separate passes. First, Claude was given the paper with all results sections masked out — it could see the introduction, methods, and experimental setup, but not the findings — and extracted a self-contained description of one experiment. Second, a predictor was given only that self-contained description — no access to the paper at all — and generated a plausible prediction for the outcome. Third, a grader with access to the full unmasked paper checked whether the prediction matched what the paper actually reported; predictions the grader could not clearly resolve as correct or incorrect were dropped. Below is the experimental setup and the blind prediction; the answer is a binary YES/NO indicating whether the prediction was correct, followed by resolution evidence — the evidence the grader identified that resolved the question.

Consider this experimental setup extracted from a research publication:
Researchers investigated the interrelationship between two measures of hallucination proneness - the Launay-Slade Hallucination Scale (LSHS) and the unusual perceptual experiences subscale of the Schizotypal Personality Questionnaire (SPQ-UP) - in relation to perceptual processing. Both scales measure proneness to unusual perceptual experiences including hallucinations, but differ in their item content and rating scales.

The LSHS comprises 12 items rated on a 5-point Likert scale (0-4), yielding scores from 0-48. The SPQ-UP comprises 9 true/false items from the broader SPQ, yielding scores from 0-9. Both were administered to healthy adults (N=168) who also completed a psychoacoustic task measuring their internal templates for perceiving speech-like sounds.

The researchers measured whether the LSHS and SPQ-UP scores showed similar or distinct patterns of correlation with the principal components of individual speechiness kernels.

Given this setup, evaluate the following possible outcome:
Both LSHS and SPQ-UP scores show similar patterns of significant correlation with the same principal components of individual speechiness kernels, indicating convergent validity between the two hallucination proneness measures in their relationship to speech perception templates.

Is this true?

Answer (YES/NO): YES